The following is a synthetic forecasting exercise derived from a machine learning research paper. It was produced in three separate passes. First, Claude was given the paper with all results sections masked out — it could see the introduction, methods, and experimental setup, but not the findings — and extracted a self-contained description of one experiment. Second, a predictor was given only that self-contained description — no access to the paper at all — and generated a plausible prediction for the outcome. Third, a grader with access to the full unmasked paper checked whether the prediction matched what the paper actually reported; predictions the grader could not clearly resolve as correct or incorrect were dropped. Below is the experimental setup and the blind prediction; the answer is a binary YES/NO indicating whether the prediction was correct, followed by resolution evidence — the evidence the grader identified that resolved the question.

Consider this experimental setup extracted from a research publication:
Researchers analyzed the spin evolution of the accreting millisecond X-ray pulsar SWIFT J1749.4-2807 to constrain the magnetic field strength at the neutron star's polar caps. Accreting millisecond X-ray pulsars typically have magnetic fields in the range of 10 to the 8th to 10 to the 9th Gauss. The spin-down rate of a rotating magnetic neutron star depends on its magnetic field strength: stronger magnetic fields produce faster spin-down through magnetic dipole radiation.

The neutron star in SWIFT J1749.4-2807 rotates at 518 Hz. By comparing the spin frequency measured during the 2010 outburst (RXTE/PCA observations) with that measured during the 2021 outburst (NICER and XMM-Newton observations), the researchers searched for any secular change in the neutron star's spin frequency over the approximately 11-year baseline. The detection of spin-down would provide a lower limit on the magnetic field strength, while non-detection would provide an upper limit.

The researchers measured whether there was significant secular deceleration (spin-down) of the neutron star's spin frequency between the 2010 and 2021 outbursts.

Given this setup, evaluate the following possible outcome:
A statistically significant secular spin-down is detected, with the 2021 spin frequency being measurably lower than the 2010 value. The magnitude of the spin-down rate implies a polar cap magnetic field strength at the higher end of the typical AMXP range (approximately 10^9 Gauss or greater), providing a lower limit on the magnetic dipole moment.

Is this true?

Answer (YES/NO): NO